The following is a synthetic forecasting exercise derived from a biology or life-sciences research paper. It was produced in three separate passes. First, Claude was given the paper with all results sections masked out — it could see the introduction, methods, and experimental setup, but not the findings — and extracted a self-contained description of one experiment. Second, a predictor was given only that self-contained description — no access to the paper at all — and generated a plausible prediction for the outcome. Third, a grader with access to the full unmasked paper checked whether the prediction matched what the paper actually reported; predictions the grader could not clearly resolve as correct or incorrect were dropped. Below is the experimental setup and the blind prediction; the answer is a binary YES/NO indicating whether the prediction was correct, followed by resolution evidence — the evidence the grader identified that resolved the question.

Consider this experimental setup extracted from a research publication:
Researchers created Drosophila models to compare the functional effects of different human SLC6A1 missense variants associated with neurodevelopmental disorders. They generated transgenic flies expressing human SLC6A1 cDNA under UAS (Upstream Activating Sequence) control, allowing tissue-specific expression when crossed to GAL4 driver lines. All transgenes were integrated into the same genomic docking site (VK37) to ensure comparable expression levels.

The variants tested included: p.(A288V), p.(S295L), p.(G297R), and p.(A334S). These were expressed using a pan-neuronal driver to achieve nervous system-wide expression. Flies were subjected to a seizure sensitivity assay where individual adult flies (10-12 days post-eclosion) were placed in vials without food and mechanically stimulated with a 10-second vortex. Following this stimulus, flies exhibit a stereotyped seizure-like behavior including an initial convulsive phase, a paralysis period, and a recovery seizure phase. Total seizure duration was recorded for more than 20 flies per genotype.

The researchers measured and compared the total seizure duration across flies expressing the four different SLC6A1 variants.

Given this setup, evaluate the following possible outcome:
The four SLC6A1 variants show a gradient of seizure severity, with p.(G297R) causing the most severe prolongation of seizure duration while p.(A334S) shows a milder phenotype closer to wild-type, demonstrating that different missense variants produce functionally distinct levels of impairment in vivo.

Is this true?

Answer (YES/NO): NO